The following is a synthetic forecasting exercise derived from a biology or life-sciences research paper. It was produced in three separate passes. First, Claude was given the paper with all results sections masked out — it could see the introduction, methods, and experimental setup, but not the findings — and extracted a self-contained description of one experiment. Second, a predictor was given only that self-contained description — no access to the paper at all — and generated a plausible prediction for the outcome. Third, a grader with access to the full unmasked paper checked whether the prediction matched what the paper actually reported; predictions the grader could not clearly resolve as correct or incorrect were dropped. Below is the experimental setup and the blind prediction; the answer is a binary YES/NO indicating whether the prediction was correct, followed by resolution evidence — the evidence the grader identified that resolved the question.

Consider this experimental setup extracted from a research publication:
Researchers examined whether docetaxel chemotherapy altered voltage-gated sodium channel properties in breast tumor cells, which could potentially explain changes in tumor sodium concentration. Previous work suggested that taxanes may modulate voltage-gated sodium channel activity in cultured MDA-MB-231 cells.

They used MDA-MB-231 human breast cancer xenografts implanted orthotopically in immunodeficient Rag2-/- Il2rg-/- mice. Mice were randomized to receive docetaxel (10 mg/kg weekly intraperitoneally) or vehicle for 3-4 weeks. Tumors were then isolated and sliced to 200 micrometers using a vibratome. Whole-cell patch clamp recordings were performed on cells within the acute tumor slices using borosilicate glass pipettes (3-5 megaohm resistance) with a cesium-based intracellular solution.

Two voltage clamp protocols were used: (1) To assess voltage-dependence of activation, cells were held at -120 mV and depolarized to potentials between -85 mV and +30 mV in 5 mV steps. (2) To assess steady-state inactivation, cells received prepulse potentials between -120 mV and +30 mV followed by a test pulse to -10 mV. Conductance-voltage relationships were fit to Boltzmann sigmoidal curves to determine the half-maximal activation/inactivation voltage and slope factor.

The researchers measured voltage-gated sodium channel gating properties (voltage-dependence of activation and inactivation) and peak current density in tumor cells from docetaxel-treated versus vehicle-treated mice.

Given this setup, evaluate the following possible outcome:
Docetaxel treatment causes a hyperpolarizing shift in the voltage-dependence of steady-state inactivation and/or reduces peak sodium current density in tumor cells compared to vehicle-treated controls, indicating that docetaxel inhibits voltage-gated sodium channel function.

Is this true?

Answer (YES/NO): NO